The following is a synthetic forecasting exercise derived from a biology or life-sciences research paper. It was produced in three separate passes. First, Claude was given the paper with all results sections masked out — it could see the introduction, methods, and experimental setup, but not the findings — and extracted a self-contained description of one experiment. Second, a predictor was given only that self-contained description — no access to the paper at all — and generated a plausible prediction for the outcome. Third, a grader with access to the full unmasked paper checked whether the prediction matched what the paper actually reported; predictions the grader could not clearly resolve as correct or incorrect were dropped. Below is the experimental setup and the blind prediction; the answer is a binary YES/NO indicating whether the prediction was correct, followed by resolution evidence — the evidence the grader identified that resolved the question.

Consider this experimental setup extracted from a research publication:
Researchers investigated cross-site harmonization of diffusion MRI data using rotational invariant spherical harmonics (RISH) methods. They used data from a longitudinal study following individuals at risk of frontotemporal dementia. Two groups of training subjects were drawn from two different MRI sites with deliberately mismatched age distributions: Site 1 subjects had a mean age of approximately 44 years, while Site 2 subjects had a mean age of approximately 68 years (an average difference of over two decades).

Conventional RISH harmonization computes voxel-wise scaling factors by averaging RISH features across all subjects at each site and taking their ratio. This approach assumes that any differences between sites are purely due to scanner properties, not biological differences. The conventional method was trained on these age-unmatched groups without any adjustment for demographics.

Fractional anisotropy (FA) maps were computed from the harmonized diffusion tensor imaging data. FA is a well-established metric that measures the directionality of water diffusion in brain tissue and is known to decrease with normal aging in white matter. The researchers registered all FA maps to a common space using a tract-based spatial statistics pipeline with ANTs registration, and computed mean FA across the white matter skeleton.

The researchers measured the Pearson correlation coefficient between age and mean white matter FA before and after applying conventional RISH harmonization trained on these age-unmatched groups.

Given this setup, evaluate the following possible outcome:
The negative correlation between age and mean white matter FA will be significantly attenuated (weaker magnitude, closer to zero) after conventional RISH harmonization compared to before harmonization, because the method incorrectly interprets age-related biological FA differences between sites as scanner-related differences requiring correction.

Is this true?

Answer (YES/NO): NO